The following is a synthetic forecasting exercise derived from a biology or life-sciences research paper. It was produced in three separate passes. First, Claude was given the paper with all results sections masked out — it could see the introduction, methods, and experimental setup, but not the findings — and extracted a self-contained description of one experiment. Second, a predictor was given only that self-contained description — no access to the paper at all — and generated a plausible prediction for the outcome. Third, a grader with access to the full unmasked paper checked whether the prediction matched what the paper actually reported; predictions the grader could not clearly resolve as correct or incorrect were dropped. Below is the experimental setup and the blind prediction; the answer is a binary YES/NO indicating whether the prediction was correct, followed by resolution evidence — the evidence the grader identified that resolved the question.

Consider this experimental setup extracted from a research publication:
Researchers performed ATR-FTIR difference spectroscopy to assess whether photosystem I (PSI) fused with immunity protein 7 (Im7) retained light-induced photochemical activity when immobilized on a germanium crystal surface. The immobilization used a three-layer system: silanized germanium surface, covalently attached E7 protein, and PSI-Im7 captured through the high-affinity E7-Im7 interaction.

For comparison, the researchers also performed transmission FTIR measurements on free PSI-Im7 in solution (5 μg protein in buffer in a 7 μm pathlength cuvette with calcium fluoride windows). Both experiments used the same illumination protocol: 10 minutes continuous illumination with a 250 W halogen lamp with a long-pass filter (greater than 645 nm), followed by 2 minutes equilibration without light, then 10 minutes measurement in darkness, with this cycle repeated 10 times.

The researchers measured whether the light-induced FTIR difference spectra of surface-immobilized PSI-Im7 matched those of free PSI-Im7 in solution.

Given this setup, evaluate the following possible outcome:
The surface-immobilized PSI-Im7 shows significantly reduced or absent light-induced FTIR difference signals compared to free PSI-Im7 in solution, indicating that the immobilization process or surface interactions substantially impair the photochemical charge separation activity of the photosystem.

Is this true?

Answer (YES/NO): NO